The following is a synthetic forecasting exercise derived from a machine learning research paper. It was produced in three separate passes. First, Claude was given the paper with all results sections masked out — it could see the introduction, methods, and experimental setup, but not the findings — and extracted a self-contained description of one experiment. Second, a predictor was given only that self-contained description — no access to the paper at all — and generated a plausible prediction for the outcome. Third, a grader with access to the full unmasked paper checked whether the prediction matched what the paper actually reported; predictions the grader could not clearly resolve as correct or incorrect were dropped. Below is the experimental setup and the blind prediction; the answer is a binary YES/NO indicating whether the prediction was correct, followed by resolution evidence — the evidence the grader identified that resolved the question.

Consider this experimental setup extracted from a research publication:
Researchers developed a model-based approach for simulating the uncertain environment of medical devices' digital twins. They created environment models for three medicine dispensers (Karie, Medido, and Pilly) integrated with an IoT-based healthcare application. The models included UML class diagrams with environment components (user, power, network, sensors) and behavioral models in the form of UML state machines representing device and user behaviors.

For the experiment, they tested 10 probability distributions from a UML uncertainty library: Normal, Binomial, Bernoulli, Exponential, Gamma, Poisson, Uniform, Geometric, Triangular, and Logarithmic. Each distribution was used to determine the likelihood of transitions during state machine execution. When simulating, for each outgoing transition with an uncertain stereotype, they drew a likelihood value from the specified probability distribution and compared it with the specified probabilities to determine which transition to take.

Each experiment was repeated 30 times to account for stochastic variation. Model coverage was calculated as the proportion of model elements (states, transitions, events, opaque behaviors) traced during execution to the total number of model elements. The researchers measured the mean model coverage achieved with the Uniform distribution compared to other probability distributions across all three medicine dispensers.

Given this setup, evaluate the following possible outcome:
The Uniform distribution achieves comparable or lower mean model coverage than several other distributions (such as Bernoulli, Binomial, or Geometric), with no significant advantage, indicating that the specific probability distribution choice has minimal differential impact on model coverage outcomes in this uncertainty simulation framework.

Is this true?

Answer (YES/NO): NO